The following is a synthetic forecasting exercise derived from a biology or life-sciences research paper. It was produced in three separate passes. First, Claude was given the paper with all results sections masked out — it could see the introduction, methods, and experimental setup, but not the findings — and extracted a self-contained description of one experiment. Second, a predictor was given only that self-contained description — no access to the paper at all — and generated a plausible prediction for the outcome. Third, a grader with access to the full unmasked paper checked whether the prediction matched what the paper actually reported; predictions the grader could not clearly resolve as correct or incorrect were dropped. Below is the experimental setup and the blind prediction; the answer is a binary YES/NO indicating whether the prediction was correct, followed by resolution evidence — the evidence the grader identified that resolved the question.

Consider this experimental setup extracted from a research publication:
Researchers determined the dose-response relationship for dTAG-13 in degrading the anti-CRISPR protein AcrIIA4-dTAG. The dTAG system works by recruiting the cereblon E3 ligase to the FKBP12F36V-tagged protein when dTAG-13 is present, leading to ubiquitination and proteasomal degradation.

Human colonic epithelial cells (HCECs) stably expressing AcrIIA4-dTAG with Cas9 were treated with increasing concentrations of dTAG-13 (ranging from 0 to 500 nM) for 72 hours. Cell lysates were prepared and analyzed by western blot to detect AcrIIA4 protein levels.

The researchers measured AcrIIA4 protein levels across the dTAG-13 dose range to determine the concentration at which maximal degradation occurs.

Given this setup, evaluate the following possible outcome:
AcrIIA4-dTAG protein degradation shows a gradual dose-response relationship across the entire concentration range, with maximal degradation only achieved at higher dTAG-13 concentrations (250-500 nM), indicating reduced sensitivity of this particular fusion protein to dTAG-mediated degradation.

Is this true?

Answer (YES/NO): NO